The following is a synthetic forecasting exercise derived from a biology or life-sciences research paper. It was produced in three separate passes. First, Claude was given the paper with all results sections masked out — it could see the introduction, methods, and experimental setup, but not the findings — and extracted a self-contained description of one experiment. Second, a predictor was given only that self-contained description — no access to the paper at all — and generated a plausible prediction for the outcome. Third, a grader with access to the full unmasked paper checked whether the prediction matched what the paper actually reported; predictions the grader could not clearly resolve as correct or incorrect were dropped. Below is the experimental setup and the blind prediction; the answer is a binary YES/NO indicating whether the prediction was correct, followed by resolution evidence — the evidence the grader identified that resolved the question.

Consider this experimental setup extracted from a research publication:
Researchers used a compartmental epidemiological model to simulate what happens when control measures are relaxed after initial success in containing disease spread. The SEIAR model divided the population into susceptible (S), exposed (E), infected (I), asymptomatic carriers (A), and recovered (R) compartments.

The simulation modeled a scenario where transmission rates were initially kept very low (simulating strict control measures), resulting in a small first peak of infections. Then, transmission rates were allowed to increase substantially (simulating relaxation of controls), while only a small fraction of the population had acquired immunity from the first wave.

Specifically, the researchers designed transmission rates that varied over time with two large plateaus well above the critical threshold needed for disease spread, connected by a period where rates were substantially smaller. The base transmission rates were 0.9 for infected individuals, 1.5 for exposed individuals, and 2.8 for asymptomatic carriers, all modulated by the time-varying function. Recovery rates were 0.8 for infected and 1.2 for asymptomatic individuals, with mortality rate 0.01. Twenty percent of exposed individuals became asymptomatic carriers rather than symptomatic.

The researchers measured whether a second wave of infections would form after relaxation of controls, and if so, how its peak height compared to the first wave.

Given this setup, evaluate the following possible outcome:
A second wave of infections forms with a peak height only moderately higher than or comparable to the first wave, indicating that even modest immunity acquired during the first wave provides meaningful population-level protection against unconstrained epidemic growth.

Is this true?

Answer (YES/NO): NO